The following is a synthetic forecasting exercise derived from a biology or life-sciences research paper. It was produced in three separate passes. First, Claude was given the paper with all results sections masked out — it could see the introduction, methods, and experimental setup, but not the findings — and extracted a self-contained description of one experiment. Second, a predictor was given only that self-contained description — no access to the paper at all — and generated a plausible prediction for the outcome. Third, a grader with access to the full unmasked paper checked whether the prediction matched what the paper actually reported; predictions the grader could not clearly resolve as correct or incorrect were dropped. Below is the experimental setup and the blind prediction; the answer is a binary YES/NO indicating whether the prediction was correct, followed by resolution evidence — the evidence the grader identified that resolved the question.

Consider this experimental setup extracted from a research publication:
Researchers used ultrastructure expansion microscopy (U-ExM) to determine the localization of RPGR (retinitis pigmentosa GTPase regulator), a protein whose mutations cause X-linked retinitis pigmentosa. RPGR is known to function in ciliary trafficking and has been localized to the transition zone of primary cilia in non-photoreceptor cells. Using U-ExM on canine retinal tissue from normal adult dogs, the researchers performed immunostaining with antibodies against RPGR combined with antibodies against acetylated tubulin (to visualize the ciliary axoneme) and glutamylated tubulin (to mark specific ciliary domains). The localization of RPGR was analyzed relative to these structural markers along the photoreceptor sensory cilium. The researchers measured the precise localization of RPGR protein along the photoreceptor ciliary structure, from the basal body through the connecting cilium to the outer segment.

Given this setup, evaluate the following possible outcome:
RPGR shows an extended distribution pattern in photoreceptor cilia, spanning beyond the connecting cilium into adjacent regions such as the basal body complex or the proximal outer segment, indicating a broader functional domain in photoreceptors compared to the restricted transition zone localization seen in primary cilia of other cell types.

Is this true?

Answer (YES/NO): NO